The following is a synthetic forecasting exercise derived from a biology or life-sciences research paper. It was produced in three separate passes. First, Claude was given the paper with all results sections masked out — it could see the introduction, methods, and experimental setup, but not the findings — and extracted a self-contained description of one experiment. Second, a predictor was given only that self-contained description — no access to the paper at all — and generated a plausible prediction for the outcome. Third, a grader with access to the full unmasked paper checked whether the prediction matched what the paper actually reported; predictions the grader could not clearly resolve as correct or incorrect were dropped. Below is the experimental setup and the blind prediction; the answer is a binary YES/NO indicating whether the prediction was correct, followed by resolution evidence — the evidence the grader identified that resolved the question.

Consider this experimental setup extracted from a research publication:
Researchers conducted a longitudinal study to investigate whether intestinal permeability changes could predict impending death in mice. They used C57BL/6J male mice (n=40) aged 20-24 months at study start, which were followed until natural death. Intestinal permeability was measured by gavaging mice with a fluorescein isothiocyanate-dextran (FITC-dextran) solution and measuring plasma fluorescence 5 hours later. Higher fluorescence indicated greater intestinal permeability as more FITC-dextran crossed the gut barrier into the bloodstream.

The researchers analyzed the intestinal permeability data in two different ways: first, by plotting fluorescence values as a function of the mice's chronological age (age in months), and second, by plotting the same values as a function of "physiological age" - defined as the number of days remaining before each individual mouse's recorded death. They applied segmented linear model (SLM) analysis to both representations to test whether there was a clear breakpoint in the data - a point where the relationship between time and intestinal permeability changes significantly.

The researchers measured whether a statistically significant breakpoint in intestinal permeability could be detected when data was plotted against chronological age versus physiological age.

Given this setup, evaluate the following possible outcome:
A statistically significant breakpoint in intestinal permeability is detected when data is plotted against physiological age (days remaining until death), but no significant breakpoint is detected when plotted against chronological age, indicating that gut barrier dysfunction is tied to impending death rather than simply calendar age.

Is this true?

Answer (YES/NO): YES